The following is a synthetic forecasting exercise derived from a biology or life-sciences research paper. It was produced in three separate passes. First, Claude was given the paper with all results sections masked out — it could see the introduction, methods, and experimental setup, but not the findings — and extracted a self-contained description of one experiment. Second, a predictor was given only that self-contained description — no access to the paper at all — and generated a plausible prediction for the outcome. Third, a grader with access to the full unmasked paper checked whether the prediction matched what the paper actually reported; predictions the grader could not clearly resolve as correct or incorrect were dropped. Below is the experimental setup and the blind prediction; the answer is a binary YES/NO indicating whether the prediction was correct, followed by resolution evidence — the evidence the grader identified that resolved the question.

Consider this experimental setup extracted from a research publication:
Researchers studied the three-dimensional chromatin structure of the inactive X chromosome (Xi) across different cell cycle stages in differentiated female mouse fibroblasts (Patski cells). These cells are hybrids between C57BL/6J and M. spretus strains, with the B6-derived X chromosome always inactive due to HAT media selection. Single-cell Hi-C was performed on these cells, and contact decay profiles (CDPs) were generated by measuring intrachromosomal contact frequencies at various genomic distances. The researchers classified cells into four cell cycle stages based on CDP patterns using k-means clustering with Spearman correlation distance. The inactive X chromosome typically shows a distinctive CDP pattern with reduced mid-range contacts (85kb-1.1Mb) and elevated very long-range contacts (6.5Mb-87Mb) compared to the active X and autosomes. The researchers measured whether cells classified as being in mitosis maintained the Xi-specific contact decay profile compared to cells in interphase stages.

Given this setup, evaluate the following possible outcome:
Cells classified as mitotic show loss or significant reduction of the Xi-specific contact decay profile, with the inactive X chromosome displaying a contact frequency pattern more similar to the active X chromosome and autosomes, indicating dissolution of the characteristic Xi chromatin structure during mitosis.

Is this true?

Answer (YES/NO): YES